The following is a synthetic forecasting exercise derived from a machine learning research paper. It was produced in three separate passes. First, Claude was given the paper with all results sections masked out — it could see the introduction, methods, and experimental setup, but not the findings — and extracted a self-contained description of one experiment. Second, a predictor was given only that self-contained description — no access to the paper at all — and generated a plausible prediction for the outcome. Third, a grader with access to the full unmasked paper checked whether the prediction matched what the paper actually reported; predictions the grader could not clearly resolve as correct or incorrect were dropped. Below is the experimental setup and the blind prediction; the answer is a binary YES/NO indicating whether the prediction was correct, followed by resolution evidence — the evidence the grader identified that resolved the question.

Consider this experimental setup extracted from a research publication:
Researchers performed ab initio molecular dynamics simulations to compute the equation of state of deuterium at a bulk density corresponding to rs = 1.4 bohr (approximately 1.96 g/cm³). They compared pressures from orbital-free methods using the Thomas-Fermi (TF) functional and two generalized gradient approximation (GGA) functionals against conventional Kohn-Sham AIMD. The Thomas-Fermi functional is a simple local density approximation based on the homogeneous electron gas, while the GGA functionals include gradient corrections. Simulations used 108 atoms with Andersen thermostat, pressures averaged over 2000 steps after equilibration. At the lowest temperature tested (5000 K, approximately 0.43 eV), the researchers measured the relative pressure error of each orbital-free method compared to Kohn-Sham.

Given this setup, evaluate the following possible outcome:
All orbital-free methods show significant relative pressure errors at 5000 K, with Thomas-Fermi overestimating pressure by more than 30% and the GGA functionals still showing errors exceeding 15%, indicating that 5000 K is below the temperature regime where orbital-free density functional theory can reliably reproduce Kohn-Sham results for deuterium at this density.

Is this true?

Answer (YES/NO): NO